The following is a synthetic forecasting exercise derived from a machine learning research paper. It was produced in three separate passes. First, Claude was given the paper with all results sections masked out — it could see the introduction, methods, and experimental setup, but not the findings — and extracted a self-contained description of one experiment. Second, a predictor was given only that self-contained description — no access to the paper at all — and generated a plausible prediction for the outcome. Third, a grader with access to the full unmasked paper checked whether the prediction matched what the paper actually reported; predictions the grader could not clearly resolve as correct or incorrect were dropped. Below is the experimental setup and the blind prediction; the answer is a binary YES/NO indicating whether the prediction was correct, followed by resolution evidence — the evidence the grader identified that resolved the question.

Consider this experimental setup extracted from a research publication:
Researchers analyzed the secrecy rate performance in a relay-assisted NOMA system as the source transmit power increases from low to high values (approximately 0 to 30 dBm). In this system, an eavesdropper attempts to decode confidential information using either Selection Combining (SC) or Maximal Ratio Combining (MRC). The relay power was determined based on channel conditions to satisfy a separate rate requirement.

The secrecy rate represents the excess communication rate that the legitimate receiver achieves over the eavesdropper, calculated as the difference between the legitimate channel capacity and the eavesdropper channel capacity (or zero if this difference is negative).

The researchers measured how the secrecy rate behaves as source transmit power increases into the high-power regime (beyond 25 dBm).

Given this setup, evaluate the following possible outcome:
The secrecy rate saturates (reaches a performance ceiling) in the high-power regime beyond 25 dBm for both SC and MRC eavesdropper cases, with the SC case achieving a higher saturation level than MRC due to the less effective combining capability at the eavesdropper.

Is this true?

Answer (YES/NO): NO